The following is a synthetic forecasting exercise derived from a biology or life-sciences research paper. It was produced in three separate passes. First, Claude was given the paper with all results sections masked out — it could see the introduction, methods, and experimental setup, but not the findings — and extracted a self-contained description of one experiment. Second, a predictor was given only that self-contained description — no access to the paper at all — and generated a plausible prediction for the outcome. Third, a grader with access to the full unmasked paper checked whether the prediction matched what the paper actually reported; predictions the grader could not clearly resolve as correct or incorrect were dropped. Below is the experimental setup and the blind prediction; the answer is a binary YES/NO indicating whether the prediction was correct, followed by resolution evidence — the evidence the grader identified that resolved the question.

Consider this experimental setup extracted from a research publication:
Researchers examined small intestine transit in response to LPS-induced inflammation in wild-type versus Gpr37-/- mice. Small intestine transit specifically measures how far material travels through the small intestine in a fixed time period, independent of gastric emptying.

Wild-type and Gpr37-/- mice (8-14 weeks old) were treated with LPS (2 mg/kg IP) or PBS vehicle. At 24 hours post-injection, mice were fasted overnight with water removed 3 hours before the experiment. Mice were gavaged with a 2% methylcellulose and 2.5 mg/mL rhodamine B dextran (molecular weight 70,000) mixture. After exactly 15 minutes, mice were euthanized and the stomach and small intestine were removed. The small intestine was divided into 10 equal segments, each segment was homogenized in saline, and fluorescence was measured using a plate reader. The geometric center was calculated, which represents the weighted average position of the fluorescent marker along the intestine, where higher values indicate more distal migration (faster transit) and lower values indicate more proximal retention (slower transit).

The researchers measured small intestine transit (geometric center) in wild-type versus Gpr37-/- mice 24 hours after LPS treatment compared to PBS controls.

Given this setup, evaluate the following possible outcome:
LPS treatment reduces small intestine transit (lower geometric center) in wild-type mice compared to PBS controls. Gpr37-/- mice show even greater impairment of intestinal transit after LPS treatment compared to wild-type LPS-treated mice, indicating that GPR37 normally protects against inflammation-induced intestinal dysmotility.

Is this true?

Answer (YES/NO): NO